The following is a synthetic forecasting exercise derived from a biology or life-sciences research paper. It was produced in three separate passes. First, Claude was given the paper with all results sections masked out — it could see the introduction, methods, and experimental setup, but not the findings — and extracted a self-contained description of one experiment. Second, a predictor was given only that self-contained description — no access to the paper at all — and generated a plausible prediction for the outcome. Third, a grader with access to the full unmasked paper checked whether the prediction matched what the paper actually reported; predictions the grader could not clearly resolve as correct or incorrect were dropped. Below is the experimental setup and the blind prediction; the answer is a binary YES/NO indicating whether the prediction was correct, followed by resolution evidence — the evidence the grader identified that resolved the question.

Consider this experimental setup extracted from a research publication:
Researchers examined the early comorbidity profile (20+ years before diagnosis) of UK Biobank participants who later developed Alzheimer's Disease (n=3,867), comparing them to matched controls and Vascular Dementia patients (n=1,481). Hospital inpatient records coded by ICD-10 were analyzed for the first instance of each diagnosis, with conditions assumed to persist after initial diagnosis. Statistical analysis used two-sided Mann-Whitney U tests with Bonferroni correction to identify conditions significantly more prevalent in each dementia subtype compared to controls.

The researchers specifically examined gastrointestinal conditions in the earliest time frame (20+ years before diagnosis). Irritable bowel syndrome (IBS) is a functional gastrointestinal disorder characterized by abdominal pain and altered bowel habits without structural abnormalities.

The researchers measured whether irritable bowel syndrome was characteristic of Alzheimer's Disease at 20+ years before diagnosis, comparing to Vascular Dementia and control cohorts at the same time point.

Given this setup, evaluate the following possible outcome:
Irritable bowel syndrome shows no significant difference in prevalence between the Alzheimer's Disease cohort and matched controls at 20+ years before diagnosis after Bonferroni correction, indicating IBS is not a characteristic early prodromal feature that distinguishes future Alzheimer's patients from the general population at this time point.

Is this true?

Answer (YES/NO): NO